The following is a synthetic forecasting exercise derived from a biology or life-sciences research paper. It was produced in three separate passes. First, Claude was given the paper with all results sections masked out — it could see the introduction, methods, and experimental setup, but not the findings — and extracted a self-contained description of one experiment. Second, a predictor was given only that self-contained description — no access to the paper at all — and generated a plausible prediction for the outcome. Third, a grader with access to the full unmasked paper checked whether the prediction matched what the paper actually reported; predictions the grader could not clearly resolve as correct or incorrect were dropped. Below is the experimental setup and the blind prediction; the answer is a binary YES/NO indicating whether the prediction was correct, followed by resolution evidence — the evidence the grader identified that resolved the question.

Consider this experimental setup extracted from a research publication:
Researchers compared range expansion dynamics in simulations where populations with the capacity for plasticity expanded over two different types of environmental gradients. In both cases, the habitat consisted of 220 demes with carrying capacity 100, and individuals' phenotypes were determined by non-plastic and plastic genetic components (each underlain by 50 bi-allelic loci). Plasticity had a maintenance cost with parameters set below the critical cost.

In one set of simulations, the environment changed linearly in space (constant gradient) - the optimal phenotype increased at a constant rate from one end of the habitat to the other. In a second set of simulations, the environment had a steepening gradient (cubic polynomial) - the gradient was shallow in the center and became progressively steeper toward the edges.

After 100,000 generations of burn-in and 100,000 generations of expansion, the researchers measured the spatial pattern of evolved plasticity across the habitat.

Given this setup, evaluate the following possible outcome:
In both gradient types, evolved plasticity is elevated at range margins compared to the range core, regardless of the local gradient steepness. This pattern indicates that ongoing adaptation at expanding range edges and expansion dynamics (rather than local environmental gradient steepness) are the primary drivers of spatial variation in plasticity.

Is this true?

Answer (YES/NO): NO